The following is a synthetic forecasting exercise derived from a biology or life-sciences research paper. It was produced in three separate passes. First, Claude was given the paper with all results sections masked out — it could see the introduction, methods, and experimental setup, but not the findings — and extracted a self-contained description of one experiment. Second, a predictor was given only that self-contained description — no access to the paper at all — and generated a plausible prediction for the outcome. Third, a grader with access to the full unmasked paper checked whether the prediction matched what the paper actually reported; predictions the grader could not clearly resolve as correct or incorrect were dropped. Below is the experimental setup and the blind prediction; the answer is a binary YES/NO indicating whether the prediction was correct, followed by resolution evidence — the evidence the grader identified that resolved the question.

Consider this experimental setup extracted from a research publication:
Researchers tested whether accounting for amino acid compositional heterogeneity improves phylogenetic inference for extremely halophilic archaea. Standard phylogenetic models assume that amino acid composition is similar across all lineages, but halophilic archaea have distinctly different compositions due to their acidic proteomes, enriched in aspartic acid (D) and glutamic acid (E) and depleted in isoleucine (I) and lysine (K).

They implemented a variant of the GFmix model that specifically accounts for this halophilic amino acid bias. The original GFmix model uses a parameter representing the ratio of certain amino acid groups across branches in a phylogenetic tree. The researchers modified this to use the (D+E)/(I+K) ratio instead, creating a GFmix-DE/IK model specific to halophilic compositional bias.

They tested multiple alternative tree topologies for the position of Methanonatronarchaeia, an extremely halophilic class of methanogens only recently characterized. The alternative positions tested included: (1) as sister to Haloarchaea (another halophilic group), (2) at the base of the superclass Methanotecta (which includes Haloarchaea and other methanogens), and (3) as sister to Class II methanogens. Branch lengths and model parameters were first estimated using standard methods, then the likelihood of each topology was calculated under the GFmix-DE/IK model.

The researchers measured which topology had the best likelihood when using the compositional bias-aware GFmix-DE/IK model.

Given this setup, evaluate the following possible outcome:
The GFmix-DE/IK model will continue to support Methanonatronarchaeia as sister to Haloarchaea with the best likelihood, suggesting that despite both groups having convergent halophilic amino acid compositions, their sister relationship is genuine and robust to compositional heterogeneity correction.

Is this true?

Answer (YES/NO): NO